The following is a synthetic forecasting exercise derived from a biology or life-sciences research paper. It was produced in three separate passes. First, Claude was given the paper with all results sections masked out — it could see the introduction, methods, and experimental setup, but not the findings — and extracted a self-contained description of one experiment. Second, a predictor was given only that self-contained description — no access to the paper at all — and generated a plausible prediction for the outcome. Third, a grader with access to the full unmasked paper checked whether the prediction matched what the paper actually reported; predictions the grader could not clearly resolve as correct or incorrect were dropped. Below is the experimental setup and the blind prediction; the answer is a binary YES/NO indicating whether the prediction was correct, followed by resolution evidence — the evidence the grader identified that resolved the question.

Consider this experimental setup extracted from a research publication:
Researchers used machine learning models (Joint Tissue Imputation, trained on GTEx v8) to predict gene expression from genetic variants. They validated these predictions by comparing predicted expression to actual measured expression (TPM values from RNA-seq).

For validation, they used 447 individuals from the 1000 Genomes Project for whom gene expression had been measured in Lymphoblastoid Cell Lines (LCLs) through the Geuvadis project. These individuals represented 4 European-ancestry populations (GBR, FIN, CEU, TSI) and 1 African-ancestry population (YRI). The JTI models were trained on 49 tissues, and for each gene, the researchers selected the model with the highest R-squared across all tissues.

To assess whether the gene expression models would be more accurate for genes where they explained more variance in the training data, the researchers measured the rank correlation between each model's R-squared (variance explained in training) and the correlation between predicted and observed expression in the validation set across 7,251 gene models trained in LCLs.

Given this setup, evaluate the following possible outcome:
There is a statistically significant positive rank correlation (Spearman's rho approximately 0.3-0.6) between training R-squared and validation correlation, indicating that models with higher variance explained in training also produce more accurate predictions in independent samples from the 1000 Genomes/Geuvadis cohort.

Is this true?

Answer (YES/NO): YES